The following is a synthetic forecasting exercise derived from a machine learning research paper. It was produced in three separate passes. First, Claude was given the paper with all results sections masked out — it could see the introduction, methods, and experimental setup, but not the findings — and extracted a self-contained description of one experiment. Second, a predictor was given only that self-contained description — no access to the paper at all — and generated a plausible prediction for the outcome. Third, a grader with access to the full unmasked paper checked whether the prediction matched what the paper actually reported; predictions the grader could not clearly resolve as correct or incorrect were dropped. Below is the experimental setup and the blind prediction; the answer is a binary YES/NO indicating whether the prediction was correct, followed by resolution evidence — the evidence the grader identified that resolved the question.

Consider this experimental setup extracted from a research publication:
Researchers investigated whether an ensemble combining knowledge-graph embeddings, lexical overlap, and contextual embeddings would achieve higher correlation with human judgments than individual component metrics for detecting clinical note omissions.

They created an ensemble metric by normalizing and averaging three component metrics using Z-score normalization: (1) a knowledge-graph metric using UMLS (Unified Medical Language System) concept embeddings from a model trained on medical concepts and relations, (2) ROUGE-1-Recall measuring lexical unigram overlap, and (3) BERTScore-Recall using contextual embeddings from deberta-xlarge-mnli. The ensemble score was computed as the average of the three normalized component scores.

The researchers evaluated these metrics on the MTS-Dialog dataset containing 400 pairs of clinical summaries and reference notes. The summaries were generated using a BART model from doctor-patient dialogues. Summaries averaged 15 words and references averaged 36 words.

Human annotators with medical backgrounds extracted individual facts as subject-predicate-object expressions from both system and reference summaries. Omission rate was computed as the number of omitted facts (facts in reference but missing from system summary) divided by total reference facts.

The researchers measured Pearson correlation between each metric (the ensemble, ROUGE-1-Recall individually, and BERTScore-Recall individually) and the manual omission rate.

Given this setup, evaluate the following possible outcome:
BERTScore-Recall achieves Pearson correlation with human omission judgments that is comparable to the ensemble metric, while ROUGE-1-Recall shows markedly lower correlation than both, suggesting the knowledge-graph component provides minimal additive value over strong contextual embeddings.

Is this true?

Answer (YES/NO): YES